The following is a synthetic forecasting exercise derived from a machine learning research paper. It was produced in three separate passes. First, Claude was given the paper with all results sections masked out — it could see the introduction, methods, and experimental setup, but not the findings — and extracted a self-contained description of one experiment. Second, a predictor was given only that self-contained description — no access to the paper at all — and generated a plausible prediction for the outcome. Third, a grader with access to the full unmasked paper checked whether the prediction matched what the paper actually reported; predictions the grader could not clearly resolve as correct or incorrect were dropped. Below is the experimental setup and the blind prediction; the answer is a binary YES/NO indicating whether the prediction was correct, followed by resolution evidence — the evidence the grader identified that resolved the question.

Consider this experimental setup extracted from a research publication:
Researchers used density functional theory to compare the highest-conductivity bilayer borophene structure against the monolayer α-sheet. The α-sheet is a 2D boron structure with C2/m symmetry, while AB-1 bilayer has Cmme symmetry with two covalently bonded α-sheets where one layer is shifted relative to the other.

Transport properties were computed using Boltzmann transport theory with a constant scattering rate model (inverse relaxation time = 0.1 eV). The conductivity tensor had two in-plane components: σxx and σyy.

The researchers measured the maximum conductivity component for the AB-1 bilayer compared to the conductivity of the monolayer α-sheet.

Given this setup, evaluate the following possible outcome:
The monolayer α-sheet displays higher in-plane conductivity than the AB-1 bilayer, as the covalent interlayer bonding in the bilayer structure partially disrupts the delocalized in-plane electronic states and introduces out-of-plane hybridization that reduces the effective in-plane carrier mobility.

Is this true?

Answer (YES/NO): NO